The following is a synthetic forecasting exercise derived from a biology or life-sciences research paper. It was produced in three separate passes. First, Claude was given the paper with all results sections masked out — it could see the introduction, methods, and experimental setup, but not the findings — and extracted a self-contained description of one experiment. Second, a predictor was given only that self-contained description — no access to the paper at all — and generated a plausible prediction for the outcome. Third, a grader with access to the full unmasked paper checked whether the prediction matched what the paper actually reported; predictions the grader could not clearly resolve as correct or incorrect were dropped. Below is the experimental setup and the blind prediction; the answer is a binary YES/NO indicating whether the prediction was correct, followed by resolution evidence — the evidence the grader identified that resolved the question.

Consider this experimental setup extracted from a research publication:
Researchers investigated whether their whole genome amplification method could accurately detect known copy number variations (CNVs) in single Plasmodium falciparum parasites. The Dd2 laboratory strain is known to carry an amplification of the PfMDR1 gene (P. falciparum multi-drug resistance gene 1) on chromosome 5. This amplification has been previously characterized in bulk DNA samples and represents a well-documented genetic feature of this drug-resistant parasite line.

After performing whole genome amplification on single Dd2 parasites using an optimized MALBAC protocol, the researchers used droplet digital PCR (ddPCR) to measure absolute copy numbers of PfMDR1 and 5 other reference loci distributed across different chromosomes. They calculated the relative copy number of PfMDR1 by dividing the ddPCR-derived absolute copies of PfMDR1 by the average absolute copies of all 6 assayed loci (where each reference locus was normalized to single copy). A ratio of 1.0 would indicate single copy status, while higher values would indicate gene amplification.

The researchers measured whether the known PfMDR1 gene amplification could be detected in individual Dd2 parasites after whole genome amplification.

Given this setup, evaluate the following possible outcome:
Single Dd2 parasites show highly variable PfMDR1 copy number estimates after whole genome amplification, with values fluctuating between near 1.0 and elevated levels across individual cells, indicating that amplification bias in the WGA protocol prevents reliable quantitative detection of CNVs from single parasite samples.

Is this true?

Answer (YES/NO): NO